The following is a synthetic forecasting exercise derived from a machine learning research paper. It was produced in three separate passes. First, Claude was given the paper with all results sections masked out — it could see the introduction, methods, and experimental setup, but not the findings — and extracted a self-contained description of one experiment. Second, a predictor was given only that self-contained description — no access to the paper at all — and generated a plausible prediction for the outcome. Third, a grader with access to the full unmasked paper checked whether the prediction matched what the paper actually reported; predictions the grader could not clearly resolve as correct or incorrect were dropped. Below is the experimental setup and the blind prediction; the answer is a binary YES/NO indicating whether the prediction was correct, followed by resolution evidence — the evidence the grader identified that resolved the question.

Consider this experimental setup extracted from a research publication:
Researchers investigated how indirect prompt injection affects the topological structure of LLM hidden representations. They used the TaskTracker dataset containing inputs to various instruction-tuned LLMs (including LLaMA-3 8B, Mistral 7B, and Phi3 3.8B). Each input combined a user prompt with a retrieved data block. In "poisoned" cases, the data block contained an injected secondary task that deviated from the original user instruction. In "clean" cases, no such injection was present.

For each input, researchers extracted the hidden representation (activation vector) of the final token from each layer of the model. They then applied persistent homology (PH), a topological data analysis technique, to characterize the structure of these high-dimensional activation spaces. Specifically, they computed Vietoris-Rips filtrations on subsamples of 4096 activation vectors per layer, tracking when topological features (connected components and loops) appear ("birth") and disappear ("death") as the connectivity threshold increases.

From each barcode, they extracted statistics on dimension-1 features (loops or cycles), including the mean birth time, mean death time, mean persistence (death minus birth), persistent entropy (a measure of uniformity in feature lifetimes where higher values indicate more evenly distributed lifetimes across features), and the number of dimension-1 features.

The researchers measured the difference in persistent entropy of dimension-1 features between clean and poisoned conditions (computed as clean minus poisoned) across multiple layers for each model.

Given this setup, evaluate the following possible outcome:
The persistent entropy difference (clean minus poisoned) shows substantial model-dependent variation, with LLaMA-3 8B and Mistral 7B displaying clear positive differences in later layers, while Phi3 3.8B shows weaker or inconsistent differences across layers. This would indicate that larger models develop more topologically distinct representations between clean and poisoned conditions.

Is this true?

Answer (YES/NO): YES